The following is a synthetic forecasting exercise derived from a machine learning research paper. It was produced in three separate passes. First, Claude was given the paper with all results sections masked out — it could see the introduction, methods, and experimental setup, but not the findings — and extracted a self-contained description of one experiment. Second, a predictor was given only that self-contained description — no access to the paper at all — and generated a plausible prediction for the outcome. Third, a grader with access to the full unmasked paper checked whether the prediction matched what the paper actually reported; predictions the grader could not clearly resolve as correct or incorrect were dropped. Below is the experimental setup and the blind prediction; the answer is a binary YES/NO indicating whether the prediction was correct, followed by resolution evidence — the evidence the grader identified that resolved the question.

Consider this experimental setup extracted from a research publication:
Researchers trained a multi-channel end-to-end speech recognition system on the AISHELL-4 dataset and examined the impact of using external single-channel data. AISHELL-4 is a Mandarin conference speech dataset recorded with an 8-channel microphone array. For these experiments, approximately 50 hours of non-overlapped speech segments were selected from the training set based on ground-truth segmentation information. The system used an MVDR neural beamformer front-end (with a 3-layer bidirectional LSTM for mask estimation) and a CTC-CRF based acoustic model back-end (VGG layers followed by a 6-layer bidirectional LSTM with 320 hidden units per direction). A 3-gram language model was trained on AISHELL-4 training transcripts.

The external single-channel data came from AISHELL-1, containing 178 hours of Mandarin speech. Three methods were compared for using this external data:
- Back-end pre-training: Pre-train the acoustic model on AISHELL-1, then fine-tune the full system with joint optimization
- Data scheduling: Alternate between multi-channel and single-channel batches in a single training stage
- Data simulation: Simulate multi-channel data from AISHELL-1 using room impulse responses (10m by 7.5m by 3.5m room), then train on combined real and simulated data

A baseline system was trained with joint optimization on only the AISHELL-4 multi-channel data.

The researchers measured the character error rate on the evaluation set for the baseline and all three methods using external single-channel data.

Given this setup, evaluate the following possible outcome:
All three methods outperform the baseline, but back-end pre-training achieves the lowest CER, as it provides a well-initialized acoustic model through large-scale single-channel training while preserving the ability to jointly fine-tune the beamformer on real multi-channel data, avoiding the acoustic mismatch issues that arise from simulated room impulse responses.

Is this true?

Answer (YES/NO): NO